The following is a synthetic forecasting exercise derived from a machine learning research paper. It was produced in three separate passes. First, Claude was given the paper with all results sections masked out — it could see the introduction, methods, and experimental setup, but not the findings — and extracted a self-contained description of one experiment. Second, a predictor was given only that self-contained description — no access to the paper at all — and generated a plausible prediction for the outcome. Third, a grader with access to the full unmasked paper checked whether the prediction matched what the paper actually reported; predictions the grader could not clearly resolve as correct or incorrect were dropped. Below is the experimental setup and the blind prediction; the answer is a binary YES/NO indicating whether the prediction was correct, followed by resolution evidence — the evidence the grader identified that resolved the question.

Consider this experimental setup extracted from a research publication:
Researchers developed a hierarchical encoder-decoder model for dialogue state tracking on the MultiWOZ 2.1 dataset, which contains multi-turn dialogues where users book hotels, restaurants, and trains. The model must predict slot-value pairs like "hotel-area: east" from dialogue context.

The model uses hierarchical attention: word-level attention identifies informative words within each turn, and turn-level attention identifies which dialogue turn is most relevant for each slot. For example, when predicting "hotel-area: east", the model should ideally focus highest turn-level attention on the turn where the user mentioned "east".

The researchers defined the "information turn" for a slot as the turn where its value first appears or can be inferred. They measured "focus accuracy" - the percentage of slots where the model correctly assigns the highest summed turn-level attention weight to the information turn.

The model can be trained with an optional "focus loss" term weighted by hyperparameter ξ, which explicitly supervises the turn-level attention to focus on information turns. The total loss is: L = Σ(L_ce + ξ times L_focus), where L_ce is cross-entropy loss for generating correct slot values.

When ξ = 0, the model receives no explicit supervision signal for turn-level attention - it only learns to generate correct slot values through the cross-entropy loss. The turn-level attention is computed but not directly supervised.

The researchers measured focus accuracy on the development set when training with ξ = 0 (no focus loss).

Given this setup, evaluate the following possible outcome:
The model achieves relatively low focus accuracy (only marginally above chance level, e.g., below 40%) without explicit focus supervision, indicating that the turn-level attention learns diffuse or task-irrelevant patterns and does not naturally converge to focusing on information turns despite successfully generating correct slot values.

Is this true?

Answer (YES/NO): NO